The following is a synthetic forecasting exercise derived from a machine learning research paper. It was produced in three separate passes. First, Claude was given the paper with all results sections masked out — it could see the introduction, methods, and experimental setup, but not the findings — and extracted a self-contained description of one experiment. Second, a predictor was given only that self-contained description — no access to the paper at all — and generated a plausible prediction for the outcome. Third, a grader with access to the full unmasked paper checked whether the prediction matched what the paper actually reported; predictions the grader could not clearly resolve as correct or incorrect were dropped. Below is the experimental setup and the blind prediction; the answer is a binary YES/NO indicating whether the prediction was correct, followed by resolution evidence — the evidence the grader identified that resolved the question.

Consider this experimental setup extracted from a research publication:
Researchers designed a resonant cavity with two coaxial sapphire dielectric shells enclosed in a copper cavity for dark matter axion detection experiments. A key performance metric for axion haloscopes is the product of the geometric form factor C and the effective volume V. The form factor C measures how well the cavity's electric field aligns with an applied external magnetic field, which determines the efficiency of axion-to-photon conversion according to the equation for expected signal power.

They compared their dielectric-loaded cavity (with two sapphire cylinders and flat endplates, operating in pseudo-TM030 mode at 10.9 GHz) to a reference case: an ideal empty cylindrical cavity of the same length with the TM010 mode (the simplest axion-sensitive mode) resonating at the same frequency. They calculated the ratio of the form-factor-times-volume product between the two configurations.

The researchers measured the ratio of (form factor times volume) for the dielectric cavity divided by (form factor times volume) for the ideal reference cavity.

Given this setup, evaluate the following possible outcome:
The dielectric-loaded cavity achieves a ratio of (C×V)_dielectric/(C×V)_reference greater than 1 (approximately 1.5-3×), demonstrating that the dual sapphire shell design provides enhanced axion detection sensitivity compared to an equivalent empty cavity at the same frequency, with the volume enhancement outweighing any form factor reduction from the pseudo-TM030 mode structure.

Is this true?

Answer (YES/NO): NO